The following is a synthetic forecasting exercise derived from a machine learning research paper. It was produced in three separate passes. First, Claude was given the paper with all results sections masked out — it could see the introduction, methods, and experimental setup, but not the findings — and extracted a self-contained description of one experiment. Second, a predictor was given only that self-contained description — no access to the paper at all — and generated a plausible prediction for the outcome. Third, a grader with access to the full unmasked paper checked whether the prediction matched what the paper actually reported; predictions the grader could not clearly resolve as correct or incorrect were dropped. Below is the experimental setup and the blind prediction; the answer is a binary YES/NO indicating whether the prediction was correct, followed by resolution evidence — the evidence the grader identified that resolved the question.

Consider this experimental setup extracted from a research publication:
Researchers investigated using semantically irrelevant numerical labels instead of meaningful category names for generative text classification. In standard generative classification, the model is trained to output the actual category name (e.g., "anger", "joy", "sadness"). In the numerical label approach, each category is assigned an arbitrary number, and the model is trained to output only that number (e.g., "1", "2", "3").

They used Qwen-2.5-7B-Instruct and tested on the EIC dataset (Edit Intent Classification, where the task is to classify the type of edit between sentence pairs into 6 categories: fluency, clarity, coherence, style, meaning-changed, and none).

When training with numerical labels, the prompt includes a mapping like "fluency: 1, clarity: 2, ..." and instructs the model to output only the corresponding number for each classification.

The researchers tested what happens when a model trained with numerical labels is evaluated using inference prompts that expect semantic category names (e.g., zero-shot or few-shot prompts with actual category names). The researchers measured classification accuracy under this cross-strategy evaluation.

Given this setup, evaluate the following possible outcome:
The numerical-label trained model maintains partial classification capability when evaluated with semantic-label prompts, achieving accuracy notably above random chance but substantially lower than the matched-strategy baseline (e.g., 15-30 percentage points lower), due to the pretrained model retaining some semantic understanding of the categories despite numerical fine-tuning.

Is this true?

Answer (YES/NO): NO